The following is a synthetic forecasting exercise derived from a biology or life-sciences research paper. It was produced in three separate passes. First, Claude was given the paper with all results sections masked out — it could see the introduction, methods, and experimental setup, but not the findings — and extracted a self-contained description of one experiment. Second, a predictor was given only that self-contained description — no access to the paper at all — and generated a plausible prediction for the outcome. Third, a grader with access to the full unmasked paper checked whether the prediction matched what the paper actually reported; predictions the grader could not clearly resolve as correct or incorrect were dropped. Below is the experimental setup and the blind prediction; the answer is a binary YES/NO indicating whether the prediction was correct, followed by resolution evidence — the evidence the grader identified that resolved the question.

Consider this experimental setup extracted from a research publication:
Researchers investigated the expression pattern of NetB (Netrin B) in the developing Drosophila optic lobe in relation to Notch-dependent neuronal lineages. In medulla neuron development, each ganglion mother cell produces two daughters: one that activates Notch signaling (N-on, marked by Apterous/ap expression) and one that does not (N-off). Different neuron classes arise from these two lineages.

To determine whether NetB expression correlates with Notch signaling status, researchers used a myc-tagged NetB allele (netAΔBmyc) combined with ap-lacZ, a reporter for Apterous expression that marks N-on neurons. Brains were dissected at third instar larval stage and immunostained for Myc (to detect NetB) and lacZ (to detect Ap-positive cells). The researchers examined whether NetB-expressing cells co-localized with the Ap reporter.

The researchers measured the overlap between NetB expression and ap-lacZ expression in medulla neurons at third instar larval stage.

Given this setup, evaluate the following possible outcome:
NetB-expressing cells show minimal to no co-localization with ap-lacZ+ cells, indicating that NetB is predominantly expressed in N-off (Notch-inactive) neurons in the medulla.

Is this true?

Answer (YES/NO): NO